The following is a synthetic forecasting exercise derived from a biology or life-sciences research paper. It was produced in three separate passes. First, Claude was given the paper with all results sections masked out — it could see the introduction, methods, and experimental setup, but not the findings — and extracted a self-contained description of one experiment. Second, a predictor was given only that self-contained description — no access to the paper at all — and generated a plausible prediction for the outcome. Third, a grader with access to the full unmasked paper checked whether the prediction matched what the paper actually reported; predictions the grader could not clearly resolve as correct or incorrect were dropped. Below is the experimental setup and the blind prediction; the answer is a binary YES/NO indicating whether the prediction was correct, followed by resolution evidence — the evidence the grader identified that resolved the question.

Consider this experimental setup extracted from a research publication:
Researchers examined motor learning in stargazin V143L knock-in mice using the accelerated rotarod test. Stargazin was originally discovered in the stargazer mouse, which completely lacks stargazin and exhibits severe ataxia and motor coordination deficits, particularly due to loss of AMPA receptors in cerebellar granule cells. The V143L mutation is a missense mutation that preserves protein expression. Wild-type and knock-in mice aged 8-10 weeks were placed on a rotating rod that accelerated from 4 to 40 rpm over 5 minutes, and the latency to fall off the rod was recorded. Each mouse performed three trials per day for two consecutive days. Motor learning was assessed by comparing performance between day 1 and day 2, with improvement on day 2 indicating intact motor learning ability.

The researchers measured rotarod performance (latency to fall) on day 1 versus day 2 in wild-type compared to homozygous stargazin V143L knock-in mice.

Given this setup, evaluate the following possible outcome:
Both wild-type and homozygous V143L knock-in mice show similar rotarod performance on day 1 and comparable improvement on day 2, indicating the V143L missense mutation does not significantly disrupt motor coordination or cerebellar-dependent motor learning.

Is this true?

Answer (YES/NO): NO